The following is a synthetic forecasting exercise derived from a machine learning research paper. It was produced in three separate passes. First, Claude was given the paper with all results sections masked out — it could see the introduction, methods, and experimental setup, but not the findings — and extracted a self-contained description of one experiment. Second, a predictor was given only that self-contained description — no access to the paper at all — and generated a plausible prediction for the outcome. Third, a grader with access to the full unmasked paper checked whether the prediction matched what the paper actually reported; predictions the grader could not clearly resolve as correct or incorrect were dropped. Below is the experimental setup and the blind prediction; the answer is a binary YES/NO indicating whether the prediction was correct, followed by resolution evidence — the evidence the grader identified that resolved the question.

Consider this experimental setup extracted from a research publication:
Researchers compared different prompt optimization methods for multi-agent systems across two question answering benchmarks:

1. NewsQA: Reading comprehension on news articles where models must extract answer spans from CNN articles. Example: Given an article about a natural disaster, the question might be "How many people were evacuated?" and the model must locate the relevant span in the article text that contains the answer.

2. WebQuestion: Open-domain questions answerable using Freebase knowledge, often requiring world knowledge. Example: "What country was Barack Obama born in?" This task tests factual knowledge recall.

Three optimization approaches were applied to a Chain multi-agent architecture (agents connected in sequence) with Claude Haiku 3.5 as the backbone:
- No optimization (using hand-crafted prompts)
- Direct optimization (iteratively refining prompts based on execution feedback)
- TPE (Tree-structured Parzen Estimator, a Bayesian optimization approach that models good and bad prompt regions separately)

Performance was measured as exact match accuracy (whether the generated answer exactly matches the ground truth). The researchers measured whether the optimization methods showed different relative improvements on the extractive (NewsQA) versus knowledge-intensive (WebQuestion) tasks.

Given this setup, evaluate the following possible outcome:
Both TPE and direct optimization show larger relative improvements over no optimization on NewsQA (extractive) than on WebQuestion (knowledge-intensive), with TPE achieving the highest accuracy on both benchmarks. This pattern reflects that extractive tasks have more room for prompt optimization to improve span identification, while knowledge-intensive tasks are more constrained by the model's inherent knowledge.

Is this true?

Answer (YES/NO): NO